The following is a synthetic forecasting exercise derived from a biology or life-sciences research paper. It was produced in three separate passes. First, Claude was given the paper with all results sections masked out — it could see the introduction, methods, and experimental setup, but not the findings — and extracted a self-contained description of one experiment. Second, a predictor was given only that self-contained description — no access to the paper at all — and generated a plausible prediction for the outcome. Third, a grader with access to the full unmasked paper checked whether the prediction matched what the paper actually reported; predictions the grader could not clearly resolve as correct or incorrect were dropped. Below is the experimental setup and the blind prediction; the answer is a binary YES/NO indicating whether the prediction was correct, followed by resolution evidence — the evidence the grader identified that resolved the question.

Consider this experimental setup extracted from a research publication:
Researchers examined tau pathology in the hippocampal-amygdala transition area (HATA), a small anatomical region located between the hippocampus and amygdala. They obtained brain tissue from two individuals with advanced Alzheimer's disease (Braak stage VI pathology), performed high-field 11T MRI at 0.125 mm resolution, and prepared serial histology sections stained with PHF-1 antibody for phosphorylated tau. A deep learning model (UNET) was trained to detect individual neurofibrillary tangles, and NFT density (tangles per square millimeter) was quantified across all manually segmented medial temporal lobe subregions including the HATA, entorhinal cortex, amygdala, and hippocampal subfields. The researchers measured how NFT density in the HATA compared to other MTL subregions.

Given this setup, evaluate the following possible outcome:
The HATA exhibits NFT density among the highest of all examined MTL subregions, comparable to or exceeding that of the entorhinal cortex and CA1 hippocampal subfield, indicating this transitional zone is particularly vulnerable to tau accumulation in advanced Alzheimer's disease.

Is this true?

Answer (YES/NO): YES